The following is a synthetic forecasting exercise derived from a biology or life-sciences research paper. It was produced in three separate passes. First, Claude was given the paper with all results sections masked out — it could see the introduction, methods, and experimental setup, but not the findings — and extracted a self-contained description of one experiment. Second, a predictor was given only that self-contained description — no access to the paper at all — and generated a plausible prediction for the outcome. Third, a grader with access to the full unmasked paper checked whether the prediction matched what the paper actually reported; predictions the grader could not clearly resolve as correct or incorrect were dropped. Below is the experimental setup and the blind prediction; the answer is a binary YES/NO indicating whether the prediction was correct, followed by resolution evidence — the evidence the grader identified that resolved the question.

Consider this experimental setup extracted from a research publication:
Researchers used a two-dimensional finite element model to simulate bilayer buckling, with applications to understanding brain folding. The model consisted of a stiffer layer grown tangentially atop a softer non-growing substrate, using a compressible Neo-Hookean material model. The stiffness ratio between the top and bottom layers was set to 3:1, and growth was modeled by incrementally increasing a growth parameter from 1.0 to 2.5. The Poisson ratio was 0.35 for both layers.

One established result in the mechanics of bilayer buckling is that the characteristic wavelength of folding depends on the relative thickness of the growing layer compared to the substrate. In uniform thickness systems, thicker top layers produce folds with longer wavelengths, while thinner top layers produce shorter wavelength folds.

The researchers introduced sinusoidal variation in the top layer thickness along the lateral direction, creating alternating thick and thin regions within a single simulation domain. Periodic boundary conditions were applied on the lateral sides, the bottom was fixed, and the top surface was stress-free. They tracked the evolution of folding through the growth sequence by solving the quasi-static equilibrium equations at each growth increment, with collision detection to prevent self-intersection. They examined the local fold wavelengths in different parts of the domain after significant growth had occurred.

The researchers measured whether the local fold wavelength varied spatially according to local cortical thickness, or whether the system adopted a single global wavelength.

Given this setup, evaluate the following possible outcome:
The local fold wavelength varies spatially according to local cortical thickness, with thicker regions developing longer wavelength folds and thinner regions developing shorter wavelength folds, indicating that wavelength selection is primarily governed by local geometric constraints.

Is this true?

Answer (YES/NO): YES